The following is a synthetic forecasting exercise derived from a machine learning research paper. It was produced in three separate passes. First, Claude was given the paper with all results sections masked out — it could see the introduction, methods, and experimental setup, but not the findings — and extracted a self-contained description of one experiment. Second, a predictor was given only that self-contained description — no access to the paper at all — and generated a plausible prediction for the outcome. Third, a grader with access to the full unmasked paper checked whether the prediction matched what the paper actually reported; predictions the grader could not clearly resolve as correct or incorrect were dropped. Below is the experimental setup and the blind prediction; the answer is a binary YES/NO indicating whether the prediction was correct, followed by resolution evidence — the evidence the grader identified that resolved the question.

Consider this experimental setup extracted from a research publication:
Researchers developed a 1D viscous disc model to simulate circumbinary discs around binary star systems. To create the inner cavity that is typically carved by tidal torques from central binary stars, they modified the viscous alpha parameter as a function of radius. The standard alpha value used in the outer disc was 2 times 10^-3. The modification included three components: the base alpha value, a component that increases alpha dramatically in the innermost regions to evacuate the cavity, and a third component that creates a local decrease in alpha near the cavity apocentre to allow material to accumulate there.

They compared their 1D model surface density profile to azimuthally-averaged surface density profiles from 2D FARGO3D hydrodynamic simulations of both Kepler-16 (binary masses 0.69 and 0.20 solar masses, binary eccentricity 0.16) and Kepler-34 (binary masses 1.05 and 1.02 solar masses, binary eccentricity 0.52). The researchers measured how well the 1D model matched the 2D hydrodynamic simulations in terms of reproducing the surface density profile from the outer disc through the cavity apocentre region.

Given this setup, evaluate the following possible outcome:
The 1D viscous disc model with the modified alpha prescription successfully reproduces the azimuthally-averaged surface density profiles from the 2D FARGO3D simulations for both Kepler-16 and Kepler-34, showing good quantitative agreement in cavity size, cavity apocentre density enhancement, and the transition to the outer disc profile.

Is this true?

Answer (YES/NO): NO